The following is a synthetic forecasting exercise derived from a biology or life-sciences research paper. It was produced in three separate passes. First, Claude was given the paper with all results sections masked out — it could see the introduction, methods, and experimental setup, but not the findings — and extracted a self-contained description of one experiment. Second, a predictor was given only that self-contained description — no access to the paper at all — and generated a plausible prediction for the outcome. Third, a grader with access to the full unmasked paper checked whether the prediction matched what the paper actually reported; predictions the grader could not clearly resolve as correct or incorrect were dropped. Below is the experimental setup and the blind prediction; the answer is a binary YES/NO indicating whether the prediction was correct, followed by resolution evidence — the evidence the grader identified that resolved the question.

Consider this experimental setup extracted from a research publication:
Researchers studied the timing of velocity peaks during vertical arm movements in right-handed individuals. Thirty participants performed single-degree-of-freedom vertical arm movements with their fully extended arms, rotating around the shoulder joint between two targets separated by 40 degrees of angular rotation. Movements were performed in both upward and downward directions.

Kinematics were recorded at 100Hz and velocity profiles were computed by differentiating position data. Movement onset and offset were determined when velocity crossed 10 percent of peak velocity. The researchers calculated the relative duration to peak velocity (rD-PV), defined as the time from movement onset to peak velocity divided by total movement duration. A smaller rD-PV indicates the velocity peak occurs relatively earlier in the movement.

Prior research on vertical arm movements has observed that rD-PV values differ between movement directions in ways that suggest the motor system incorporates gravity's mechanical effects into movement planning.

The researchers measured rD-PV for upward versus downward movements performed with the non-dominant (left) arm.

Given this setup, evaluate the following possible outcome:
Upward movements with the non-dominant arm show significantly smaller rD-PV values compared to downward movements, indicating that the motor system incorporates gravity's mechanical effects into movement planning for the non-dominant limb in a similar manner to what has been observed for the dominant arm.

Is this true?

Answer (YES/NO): YES